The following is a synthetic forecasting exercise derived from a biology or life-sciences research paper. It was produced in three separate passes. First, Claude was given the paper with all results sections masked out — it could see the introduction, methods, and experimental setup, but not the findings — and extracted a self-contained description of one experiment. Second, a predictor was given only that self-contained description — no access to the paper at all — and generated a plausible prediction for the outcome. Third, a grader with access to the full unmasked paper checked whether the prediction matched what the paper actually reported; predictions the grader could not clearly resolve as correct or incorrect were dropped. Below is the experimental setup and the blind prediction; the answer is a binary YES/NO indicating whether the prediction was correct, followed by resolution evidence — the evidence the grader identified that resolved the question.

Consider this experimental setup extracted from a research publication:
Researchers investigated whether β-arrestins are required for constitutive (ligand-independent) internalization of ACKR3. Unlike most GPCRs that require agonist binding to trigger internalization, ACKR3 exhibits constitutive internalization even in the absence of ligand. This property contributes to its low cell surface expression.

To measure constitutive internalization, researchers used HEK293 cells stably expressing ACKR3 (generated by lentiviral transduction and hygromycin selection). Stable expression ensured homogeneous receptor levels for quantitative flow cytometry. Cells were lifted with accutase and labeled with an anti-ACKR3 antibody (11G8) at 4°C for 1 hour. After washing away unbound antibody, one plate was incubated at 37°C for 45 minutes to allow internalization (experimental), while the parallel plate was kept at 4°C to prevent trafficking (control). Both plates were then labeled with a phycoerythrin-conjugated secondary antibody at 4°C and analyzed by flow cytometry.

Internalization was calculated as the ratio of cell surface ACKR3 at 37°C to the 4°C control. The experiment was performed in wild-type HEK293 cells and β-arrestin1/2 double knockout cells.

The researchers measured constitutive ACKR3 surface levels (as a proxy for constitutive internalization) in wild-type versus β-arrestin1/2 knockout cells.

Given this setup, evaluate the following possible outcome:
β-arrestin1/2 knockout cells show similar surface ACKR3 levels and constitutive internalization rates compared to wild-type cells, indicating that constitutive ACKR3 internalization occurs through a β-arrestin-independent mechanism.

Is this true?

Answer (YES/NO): YES